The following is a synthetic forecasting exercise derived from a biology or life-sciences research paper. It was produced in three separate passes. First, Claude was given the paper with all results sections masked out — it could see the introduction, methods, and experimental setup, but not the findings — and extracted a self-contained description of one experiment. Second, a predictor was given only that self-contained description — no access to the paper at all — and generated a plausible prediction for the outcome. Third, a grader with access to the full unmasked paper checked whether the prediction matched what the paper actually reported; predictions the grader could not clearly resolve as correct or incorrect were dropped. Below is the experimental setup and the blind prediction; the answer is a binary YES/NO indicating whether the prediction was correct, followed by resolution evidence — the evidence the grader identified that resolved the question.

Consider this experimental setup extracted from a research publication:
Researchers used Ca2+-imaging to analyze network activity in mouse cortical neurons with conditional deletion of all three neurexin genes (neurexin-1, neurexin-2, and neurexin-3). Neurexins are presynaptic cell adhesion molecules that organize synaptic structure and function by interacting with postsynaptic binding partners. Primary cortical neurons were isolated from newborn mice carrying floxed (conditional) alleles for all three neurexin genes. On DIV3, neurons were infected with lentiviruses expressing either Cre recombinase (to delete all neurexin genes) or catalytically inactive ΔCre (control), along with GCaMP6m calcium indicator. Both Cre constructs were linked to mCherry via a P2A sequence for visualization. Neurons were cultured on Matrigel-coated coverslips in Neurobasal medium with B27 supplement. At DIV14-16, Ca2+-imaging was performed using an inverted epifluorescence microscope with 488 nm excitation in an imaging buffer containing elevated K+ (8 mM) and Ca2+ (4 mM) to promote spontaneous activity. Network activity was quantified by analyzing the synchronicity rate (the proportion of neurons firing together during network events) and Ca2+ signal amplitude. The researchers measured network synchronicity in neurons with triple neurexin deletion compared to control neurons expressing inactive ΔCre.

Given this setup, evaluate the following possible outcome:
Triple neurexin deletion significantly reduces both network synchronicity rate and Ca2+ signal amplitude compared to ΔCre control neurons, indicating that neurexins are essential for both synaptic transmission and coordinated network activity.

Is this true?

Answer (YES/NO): NO